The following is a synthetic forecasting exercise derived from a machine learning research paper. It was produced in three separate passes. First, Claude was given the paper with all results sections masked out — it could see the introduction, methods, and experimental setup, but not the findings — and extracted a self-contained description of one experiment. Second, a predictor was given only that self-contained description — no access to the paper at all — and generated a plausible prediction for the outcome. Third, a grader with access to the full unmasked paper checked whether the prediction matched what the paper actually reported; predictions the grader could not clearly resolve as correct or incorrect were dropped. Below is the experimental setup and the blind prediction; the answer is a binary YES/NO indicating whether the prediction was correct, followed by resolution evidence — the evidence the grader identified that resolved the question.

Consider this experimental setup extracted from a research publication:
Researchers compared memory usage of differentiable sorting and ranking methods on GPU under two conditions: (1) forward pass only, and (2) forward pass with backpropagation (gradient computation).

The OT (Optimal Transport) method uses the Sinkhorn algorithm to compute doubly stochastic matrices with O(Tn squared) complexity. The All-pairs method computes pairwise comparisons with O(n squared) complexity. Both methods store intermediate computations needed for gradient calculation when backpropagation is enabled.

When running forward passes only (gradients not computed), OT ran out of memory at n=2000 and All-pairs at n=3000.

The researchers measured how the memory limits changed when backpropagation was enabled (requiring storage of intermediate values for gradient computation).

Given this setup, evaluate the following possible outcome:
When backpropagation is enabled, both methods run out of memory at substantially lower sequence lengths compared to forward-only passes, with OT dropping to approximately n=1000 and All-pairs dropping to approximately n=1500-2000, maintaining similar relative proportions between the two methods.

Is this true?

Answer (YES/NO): NO